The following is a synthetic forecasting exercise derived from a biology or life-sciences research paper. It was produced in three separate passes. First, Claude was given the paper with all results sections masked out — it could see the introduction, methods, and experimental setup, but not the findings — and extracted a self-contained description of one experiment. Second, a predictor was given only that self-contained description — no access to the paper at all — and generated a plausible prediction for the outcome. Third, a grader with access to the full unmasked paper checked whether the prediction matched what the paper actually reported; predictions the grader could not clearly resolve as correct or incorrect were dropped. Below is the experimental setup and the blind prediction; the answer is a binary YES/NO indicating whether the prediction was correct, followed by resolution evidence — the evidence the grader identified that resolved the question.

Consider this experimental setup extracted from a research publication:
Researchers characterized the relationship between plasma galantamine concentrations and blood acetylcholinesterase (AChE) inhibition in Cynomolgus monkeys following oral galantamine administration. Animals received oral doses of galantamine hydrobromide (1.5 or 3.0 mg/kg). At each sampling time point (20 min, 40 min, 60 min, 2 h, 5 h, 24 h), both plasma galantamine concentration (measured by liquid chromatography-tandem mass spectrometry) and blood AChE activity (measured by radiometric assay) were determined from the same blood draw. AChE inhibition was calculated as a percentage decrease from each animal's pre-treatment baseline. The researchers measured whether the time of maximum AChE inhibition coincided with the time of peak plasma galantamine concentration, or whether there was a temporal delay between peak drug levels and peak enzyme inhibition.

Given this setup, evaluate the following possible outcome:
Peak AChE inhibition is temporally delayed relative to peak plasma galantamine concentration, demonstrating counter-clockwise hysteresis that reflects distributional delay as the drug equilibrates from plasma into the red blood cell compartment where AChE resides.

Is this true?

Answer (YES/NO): NO